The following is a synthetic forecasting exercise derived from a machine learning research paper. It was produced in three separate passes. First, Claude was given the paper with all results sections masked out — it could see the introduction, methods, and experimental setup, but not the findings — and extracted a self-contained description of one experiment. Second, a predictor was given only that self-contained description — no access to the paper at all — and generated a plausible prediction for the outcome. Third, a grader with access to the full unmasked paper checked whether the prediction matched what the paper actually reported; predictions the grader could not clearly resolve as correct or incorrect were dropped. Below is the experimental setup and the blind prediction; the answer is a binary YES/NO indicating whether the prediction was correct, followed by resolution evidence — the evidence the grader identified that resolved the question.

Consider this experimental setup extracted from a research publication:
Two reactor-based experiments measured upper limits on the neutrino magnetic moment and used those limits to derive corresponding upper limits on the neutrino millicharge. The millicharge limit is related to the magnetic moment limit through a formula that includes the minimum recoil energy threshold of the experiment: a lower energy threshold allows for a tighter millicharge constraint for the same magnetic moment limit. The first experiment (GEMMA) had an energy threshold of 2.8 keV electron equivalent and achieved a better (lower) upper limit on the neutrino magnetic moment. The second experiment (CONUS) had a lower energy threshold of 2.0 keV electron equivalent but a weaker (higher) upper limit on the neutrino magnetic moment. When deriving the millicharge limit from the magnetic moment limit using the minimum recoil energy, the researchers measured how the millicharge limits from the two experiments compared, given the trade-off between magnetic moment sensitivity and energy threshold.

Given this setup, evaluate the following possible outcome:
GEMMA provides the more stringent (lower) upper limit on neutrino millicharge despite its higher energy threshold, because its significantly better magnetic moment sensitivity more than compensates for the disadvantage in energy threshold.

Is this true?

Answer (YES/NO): YES